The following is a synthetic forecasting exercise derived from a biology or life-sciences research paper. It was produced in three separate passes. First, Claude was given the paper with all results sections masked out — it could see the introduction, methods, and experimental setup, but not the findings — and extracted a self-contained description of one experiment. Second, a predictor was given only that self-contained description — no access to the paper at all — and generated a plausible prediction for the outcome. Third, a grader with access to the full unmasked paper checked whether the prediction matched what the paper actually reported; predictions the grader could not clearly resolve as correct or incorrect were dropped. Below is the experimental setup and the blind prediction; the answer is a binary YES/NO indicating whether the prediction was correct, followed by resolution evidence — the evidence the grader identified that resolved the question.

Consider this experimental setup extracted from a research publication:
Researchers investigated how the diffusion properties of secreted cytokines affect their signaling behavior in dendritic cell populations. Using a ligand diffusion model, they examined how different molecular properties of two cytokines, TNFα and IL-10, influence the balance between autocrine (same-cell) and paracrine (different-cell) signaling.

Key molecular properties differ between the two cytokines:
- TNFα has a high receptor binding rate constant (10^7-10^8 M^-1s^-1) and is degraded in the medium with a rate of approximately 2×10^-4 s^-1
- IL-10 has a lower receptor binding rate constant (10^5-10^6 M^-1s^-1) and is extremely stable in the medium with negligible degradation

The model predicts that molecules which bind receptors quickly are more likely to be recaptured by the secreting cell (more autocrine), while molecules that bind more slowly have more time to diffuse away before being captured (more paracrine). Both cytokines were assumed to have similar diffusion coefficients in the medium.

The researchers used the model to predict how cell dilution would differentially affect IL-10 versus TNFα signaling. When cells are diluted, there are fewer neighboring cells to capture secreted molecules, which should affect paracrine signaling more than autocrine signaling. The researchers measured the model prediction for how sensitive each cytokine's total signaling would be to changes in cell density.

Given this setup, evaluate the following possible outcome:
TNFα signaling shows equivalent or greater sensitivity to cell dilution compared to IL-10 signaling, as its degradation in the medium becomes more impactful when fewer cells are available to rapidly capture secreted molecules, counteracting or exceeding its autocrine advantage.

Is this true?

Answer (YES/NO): NO